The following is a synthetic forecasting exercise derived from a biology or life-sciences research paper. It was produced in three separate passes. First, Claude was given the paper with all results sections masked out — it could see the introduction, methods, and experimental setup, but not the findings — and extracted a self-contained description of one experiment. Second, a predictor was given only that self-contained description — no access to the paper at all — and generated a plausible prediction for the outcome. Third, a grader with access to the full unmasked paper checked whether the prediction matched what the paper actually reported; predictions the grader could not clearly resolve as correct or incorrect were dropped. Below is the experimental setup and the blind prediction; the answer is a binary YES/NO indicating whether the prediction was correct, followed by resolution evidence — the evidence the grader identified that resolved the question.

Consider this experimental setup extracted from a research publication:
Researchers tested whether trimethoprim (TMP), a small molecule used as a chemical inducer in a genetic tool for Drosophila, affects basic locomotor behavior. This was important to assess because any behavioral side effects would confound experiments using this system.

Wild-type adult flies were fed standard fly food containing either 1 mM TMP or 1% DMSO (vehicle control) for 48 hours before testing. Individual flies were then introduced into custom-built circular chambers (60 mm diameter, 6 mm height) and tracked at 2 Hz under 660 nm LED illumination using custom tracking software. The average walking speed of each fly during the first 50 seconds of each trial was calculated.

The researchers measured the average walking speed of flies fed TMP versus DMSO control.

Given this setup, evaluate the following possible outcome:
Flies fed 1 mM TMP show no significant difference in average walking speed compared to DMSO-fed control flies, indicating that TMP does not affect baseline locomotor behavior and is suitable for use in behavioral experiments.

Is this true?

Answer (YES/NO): YES